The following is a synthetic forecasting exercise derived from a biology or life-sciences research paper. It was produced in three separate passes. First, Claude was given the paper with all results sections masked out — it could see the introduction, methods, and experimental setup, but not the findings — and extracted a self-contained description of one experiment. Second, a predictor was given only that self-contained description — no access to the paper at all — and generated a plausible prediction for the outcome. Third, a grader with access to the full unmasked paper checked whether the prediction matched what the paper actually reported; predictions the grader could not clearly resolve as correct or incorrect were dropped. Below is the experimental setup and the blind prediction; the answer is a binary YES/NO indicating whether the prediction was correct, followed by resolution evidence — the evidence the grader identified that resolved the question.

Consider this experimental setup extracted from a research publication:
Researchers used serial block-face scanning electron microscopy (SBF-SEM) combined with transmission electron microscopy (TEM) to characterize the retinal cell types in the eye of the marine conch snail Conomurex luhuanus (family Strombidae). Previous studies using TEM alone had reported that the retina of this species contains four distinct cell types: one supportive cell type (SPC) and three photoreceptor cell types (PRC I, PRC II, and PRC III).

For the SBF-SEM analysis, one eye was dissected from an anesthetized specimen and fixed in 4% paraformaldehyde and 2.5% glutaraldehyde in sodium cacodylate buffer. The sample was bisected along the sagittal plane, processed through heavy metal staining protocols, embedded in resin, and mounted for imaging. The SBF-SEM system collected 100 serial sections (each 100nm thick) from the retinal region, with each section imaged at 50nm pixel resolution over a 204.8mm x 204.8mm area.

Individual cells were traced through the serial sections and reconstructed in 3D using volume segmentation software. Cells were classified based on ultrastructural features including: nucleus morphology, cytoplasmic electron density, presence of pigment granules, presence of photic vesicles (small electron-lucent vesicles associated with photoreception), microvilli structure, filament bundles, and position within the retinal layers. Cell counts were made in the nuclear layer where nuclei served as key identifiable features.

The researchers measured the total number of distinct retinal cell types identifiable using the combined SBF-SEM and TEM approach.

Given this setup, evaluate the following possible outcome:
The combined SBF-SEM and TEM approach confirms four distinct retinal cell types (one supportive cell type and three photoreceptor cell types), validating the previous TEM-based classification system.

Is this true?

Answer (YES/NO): NO